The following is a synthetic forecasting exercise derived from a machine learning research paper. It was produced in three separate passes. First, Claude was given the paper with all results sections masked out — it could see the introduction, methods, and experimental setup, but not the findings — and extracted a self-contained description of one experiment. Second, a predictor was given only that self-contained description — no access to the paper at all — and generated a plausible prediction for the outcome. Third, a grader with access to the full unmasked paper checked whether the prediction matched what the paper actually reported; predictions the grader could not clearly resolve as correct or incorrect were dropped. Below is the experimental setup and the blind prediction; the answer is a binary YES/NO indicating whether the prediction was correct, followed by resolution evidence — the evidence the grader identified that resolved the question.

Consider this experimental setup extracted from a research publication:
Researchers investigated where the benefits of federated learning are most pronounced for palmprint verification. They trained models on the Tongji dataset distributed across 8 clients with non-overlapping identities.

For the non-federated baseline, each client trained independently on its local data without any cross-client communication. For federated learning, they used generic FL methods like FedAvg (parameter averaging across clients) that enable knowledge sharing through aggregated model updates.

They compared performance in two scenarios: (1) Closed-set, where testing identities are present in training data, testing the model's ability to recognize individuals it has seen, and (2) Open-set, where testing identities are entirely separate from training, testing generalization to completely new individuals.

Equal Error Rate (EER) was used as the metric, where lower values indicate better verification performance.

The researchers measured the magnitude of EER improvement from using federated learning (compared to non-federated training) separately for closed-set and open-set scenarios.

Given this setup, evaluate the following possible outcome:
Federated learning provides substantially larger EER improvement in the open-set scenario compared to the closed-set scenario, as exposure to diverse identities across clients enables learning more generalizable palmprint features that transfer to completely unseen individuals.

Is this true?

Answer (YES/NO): YES